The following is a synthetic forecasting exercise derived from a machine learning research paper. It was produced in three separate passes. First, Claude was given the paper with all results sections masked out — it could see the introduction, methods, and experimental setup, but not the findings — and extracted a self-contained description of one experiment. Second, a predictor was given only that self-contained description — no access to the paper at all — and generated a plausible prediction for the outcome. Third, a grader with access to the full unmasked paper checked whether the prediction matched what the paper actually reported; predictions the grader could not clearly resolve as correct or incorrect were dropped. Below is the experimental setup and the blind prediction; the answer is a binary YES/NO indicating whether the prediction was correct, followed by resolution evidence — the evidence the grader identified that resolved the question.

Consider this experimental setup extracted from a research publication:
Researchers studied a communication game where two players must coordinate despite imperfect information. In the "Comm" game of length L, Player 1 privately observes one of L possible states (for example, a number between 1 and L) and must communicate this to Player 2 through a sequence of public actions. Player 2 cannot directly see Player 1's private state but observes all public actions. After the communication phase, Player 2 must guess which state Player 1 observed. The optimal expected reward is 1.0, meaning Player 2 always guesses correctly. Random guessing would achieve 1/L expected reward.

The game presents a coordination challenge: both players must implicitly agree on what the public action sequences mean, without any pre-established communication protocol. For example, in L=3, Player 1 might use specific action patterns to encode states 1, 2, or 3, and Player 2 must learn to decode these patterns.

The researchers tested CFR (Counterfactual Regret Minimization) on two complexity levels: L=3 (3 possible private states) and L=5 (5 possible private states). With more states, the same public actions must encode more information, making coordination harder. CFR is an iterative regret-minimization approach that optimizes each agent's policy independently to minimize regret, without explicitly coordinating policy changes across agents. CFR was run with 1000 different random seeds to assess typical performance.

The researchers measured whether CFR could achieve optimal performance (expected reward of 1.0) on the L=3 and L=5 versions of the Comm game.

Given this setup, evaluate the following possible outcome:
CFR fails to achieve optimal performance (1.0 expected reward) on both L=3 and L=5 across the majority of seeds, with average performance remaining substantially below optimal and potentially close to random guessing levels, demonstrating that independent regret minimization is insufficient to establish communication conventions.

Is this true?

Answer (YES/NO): NO